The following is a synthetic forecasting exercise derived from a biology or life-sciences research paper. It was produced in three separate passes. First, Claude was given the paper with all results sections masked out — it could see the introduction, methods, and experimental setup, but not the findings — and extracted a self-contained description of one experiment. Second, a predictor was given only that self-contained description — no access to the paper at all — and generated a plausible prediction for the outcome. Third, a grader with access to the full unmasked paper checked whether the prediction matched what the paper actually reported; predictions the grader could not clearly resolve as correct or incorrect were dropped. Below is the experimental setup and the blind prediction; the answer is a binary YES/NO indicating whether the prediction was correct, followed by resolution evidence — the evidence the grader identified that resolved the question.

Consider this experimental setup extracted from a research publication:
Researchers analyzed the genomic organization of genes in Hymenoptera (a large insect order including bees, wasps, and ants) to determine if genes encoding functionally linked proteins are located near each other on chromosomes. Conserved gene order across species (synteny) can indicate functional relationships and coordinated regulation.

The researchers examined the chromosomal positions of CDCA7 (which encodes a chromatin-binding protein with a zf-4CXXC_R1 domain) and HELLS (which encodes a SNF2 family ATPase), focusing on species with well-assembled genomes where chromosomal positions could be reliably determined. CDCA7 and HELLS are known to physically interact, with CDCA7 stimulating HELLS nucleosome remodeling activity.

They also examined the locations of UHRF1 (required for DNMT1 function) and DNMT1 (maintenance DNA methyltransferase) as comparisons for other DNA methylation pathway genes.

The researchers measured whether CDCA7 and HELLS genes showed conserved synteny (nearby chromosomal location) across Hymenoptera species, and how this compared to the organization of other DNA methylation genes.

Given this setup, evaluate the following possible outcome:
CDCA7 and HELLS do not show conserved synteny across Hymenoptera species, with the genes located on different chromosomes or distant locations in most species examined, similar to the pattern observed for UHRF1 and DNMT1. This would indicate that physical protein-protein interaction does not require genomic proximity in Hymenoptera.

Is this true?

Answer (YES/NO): NO